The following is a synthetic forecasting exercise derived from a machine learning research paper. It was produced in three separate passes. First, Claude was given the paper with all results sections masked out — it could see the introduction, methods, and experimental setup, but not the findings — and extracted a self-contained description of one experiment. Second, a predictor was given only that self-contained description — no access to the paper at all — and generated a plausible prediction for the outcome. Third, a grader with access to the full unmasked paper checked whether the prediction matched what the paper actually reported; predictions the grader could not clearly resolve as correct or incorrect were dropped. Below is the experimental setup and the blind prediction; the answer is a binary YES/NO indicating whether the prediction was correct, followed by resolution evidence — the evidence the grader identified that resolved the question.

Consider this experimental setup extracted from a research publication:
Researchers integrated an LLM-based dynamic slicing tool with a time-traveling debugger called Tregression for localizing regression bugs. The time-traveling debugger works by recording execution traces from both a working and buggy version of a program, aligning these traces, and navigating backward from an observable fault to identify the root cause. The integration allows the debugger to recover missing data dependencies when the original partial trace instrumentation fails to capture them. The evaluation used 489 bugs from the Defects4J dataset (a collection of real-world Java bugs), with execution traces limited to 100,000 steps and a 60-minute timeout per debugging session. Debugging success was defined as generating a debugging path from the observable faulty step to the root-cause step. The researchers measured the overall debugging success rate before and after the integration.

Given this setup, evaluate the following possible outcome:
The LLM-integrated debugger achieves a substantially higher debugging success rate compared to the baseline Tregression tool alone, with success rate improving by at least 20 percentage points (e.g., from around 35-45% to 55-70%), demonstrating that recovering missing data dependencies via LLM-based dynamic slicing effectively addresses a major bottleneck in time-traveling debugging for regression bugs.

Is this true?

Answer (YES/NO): NO